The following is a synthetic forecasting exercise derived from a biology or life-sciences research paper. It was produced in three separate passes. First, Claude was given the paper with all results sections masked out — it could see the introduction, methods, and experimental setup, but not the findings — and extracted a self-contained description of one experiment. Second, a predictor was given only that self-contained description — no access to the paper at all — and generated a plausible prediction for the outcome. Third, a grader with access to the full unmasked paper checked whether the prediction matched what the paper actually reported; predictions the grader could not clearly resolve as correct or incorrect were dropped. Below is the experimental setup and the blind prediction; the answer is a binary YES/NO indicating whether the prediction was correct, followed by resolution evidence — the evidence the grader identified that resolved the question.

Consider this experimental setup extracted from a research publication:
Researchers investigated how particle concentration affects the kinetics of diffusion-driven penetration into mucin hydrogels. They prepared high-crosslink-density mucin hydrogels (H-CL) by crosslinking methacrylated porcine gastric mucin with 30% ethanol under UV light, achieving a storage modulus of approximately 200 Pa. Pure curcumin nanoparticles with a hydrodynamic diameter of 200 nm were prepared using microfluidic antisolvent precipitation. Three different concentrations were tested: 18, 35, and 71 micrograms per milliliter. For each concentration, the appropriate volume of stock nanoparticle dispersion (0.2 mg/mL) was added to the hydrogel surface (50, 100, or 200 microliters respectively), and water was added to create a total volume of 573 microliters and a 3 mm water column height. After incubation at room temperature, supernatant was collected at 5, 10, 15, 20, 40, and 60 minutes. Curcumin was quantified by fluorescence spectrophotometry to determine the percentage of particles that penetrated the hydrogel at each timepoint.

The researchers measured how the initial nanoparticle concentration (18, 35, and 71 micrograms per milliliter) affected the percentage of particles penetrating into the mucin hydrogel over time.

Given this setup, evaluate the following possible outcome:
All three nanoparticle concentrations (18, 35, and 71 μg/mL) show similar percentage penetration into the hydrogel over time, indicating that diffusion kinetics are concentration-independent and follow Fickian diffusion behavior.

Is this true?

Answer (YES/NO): NO